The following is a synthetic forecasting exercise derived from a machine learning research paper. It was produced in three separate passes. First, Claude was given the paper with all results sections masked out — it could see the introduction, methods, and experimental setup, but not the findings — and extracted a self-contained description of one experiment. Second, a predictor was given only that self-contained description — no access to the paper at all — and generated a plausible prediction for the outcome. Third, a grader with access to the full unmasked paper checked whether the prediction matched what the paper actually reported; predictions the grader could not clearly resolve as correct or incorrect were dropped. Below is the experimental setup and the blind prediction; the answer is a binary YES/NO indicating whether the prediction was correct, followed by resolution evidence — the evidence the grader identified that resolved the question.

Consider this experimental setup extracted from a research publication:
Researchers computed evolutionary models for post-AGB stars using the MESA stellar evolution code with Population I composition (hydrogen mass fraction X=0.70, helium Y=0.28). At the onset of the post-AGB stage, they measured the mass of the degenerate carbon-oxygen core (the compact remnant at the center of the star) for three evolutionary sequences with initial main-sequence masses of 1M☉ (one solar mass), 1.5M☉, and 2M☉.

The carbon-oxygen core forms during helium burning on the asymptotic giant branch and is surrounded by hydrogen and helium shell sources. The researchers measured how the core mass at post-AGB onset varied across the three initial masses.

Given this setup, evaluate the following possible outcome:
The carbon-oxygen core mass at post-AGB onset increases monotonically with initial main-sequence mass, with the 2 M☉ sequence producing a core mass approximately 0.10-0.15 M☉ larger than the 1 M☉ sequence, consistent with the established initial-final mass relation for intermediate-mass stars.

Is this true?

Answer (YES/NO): NO